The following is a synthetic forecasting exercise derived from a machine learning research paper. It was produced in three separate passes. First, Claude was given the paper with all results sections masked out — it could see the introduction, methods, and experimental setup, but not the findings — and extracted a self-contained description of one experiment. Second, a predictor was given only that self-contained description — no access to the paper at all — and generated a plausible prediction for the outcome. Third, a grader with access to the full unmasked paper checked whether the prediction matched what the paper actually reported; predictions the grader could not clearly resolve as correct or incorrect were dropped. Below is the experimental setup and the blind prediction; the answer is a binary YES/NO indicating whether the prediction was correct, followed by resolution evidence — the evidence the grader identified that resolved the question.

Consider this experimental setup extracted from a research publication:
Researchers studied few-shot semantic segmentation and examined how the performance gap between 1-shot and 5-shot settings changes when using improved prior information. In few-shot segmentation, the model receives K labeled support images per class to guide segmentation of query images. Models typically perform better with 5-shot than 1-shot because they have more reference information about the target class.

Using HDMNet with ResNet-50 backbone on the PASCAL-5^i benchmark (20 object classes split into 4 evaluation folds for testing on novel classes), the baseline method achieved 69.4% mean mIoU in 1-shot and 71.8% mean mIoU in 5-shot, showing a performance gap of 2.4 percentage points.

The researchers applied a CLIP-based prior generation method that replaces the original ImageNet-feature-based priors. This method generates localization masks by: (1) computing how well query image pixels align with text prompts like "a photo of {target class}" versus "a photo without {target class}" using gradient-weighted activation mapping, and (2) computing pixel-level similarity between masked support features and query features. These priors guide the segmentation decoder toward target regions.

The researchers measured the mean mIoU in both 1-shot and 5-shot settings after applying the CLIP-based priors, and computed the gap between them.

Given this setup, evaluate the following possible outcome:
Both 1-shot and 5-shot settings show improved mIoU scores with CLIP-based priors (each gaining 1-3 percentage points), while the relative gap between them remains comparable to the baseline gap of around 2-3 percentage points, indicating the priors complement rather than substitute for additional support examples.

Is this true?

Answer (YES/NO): NO